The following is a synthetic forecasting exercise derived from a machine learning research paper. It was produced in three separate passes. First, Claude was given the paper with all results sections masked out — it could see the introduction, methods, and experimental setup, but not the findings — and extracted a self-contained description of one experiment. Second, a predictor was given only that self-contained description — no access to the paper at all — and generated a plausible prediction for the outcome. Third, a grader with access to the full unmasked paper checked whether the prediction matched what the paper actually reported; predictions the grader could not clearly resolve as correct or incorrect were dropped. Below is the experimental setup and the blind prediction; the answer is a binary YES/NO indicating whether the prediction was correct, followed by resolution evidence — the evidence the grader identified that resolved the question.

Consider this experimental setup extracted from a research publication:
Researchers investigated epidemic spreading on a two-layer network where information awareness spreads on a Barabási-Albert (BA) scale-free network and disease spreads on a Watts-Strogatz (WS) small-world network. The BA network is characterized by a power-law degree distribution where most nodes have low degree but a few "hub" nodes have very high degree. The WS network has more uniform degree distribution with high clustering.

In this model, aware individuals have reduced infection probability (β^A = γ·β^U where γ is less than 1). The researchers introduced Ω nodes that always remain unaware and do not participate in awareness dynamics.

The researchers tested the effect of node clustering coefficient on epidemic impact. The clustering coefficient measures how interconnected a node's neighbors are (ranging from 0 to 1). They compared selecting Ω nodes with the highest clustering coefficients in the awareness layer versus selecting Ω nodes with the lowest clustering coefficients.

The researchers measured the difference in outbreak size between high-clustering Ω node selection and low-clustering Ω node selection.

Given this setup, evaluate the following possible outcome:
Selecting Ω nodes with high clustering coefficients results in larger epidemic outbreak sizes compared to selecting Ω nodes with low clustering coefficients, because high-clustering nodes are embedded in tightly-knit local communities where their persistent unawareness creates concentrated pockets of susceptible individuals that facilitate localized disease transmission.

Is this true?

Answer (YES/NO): YES